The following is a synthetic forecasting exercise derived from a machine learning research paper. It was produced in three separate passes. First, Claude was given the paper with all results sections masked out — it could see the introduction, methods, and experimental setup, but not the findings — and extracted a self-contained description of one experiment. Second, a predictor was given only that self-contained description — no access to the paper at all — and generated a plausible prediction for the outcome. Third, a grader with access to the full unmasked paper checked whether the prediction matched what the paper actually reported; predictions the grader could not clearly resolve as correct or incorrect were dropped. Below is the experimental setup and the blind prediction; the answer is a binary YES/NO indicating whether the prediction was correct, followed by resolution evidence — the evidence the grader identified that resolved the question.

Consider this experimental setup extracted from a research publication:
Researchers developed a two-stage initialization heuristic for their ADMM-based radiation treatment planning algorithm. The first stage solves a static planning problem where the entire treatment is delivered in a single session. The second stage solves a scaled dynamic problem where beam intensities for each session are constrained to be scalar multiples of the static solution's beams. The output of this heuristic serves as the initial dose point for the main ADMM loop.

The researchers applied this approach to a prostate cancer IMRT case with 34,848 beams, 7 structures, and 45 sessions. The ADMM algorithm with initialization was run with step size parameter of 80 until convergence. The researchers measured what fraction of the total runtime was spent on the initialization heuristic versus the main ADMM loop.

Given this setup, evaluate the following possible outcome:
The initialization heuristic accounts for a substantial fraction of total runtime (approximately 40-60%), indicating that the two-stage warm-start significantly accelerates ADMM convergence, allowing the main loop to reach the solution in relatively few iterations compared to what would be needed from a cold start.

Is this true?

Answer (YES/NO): NO